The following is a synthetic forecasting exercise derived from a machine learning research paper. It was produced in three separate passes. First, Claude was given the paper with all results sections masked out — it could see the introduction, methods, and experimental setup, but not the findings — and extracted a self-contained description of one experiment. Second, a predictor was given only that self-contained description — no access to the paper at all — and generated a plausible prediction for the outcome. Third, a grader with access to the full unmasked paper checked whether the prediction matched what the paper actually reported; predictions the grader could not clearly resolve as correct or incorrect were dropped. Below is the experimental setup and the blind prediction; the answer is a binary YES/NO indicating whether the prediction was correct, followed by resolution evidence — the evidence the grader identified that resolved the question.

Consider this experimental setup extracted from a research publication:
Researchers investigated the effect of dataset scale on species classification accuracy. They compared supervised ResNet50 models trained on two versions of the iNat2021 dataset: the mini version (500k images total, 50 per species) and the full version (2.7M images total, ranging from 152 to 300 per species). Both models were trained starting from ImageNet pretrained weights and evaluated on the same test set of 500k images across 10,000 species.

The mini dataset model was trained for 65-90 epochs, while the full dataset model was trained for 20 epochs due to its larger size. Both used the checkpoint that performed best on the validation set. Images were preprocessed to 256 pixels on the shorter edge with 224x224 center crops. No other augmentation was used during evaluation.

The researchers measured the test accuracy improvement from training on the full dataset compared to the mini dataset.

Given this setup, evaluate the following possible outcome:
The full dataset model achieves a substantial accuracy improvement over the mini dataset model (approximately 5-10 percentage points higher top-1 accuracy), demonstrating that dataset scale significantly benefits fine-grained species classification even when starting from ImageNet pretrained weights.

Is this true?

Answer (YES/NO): NO